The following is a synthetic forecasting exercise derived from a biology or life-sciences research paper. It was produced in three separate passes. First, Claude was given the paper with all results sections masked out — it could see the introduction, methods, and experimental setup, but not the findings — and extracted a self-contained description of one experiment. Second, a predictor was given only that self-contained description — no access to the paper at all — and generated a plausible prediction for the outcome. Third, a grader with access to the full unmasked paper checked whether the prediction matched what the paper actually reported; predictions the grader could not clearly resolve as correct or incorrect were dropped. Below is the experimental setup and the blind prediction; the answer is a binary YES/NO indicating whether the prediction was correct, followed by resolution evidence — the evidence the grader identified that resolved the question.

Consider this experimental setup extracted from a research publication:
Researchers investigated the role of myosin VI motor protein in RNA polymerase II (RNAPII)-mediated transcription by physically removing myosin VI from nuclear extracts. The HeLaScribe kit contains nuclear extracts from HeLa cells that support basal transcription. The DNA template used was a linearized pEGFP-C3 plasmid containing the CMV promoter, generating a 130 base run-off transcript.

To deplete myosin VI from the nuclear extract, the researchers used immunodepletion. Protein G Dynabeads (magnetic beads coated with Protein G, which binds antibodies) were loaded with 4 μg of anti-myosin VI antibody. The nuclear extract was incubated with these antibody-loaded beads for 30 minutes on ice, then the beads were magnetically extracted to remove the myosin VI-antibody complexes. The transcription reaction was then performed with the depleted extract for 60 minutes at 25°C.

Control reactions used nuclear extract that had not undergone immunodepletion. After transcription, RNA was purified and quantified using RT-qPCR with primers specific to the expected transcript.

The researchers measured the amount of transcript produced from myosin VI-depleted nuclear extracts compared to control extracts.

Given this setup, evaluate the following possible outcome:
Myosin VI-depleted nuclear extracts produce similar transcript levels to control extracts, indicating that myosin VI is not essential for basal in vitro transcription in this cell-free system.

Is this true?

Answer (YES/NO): NO